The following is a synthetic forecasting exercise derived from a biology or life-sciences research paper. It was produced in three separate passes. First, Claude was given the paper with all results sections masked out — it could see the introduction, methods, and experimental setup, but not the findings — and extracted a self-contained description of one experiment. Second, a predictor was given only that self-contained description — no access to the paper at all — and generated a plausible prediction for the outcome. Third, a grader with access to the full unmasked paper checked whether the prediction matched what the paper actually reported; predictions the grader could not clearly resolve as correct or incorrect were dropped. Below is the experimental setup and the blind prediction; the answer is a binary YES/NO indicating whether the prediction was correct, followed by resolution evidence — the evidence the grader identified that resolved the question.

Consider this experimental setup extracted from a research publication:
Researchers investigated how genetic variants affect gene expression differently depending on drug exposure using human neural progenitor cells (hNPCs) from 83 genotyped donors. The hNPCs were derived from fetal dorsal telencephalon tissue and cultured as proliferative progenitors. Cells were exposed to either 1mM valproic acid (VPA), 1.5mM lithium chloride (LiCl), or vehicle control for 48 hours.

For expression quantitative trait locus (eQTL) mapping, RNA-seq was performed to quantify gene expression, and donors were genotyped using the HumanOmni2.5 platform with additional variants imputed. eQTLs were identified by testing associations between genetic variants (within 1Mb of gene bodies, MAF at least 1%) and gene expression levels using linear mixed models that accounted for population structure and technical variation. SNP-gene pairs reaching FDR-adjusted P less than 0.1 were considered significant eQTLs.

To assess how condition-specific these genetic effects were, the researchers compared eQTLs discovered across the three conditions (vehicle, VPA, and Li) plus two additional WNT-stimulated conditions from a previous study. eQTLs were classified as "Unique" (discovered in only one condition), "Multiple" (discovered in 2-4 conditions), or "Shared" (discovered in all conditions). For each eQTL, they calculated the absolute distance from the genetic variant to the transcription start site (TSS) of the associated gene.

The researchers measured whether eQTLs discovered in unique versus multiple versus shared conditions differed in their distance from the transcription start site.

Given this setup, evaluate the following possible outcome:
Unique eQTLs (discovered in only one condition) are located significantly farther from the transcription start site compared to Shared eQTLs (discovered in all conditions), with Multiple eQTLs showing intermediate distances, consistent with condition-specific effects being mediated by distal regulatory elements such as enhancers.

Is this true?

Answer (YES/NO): YES